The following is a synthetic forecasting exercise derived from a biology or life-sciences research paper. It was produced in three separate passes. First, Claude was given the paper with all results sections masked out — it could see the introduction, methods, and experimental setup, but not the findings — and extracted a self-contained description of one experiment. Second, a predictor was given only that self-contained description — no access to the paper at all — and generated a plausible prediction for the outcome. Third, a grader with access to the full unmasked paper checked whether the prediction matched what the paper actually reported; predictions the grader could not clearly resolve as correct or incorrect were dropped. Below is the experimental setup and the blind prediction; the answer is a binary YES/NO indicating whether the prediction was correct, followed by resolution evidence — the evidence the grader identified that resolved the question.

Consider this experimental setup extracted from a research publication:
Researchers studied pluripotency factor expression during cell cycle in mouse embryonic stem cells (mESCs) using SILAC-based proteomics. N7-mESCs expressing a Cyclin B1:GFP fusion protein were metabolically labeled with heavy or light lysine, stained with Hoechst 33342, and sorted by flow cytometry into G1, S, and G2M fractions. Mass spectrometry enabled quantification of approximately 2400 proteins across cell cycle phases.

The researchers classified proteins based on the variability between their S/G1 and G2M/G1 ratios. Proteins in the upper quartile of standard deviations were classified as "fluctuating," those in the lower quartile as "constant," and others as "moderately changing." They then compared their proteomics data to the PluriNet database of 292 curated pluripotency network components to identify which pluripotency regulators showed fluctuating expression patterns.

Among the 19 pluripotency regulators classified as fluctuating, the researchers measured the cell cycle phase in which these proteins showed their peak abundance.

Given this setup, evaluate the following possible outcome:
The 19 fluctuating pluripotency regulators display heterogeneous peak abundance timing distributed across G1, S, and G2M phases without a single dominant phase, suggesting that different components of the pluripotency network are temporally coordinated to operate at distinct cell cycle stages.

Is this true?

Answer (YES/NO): NO